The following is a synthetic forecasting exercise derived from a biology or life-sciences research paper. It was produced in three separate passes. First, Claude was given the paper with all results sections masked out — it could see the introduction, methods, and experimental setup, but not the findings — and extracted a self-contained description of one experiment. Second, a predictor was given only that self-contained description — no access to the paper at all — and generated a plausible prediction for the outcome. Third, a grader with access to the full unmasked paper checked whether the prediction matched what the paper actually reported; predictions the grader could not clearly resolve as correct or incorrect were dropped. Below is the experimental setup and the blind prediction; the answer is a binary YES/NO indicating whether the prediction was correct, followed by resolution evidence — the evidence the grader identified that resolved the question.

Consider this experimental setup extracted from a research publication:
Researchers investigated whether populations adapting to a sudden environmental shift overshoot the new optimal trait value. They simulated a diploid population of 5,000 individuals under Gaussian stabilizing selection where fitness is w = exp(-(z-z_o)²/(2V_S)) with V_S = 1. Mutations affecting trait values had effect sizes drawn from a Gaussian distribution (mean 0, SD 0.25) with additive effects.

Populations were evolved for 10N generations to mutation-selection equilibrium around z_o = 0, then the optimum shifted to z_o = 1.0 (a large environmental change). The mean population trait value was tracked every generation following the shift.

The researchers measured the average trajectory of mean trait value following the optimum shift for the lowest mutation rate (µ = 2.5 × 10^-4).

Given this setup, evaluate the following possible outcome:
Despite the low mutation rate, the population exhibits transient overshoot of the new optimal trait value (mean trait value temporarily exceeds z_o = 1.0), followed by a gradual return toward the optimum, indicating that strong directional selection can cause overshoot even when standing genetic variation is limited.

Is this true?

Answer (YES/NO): YES